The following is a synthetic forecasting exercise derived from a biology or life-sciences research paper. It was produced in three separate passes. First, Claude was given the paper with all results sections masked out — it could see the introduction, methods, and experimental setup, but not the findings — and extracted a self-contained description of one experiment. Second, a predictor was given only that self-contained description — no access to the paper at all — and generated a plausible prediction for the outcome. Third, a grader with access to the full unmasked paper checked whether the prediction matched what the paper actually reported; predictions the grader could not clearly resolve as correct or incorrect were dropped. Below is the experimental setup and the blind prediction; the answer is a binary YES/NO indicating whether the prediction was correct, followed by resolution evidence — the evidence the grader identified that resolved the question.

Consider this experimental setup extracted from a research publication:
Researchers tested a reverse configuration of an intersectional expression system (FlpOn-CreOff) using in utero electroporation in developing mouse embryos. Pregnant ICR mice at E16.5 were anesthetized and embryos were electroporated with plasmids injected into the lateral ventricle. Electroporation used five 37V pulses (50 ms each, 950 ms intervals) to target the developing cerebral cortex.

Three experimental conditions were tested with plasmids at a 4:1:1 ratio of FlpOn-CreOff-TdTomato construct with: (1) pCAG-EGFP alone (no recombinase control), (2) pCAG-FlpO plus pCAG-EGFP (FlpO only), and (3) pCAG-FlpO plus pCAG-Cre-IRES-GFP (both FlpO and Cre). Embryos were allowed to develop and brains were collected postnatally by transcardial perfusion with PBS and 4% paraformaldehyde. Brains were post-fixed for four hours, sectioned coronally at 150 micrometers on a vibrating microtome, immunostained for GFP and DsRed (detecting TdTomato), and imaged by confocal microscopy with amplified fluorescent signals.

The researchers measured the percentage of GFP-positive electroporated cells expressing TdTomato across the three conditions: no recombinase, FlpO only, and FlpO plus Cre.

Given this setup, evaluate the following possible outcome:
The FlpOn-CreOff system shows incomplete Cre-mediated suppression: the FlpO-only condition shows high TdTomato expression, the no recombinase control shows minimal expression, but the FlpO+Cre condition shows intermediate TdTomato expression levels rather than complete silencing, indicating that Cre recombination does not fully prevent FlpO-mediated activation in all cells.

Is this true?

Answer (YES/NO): NO